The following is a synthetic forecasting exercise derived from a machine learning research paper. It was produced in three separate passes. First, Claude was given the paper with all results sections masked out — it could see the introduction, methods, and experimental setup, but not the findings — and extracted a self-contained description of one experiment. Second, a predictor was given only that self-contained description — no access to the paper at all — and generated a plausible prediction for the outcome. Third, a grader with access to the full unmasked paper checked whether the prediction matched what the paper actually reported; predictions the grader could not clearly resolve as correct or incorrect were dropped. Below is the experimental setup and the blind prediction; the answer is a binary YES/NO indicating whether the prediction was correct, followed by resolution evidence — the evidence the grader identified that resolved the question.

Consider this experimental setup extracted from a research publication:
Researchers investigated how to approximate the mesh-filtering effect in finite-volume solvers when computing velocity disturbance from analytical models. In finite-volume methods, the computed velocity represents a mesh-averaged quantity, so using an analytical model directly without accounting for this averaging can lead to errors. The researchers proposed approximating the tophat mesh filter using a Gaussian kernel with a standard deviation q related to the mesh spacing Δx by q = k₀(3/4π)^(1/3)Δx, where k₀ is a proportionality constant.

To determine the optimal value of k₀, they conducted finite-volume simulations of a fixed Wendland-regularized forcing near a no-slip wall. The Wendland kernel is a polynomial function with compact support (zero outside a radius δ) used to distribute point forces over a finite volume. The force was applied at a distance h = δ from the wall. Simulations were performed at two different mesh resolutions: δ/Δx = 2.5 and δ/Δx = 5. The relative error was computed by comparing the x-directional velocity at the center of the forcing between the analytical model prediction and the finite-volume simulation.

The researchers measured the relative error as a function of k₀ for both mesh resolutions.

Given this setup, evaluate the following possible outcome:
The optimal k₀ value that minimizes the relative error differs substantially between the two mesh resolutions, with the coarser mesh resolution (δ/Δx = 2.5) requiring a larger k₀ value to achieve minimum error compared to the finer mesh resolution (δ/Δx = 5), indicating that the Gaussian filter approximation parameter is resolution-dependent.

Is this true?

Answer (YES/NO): NO